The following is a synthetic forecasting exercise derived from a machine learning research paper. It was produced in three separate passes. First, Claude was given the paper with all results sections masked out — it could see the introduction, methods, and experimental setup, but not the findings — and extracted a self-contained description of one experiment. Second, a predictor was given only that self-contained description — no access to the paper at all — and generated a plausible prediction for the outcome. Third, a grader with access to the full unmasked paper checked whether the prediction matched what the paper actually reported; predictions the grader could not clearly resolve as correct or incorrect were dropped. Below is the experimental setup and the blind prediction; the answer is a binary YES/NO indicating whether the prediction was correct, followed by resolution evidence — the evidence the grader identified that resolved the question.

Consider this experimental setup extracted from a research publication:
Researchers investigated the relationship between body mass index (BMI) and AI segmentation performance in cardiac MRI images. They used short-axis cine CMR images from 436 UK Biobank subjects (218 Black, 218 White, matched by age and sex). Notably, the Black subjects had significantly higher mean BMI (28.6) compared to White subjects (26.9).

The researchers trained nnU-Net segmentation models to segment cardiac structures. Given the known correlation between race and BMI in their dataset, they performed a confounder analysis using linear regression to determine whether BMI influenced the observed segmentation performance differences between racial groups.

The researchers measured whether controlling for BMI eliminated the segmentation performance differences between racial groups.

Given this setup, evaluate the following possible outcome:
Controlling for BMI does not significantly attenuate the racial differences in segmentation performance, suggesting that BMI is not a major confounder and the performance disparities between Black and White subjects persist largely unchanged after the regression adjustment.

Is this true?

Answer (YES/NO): YES